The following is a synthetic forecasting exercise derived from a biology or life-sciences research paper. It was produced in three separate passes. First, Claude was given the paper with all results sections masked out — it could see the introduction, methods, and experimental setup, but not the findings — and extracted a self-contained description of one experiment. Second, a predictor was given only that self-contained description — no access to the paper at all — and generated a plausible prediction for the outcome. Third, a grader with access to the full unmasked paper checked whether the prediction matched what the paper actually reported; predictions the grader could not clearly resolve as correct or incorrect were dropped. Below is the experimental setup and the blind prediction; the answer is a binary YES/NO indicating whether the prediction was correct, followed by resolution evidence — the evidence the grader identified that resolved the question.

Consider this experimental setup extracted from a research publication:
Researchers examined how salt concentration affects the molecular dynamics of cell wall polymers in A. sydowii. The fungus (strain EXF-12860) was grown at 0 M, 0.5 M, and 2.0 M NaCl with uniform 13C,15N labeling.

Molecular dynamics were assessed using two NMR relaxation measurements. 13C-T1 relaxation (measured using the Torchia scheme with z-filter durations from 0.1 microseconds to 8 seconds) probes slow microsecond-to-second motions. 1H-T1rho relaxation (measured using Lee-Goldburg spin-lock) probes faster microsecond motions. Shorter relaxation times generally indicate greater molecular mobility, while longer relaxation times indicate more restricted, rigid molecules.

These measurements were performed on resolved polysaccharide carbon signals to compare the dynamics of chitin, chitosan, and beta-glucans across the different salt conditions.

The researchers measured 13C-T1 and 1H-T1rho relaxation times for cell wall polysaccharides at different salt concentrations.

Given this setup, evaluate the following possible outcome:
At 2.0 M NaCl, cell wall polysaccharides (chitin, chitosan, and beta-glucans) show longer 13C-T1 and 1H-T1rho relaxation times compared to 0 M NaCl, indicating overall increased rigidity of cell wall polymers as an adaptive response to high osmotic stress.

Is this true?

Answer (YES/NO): NO